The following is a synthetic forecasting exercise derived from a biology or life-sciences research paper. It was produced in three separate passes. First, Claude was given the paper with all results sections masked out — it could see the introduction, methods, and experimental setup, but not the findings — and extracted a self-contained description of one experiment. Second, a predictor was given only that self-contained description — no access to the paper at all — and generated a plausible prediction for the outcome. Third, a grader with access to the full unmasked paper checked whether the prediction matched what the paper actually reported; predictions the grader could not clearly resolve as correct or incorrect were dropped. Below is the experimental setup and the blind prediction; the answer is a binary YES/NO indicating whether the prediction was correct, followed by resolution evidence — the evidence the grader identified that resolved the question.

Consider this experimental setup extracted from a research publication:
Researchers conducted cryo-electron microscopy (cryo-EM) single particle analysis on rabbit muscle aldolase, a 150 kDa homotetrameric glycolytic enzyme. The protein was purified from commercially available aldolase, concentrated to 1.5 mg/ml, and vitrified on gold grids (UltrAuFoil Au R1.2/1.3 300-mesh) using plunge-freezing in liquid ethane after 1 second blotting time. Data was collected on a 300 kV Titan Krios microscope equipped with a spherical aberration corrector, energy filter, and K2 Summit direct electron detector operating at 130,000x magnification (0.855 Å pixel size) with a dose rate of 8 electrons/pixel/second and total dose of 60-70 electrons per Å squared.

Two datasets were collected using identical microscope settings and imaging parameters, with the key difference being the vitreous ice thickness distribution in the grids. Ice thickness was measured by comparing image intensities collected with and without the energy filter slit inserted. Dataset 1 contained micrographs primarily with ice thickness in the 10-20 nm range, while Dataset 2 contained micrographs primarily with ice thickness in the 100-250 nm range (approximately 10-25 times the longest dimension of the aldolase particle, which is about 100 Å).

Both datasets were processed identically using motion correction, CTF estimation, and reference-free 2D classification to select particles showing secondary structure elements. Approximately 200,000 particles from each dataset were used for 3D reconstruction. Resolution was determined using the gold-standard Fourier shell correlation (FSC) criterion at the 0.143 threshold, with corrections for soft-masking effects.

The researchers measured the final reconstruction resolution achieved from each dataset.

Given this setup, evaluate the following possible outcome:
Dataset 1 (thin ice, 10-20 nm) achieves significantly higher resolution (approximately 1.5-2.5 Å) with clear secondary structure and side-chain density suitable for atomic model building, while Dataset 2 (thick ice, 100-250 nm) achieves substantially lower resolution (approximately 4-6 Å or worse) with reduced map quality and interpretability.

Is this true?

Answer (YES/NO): NO